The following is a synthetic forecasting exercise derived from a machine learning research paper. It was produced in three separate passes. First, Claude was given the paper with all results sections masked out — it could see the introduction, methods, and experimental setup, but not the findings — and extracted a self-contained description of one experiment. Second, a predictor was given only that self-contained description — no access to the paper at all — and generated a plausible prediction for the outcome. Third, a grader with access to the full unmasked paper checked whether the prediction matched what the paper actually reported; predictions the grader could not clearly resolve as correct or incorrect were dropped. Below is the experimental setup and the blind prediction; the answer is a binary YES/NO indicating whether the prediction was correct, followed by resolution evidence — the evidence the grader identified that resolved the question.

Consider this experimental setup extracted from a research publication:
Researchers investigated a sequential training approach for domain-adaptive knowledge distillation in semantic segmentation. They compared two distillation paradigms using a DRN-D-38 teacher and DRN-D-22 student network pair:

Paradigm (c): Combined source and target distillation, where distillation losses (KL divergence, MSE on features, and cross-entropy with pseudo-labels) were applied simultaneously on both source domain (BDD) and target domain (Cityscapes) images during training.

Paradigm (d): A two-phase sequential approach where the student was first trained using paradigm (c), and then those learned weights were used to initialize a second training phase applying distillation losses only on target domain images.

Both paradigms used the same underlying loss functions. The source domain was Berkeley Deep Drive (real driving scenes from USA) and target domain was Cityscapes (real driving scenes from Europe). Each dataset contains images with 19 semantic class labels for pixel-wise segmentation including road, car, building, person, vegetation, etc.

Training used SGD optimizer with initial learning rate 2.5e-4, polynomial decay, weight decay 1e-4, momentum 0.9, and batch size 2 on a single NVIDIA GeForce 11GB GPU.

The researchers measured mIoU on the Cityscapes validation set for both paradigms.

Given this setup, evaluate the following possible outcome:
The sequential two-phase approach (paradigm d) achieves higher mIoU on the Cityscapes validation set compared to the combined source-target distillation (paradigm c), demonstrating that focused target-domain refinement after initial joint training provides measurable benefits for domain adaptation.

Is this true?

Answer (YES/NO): YES